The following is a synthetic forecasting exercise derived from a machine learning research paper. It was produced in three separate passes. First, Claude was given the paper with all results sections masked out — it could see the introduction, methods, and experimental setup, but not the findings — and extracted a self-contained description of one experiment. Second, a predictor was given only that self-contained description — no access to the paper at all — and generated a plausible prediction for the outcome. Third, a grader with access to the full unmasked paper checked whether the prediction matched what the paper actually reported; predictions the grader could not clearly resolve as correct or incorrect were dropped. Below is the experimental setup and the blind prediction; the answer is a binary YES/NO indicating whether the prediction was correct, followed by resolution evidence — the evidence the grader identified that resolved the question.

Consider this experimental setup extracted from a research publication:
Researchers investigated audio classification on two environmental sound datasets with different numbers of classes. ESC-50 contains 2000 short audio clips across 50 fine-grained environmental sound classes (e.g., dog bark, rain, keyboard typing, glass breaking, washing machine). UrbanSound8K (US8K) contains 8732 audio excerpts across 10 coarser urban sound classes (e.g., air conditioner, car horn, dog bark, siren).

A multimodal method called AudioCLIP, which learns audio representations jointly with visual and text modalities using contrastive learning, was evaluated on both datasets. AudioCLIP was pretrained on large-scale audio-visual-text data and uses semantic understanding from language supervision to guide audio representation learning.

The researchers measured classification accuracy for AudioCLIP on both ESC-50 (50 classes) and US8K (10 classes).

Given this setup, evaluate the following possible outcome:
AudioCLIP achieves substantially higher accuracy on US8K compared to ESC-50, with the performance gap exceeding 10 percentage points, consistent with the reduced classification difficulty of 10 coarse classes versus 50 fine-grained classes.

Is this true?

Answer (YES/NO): NO